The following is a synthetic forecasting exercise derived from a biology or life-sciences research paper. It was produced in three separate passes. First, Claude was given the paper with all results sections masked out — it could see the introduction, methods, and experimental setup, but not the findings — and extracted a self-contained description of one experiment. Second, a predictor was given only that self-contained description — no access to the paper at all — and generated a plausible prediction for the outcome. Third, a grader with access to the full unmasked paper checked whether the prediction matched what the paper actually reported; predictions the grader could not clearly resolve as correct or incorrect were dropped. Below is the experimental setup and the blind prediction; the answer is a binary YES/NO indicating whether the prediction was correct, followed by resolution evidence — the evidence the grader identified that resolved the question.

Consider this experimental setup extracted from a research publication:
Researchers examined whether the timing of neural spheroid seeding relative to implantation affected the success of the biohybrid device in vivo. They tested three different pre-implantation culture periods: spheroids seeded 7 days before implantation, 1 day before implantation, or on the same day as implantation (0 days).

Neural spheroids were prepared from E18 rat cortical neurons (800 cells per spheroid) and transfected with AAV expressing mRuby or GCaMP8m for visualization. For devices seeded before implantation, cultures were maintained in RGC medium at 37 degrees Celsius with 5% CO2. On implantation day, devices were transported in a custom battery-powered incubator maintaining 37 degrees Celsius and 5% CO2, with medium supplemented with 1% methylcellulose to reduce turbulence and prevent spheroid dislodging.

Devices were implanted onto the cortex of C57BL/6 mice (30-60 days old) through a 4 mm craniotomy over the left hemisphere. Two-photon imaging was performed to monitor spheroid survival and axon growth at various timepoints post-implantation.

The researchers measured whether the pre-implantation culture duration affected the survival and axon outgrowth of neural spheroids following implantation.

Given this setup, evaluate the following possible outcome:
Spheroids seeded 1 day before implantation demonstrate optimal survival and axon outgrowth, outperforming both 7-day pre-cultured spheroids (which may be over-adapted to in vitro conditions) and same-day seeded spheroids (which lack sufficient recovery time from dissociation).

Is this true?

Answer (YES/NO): NO